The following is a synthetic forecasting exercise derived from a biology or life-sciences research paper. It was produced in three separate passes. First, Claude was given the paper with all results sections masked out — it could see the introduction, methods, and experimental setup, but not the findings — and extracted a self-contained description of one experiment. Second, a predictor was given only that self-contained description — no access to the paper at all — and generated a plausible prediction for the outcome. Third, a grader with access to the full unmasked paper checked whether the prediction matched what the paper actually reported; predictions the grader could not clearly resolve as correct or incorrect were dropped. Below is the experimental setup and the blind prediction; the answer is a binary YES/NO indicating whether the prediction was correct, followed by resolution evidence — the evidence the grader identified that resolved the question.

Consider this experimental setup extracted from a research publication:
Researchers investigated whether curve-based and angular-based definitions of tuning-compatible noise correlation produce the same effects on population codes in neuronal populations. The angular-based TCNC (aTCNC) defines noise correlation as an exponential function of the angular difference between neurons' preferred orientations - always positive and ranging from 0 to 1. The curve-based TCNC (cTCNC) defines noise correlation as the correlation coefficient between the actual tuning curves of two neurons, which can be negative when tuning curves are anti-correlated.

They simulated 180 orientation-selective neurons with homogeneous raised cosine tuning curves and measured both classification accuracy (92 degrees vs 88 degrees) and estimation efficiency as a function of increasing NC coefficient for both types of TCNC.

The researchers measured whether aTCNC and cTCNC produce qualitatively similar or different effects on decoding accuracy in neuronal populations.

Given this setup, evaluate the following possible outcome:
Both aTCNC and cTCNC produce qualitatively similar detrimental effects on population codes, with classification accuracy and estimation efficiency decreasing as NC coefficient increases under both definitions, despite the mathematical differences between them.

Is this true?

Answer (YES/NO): YES